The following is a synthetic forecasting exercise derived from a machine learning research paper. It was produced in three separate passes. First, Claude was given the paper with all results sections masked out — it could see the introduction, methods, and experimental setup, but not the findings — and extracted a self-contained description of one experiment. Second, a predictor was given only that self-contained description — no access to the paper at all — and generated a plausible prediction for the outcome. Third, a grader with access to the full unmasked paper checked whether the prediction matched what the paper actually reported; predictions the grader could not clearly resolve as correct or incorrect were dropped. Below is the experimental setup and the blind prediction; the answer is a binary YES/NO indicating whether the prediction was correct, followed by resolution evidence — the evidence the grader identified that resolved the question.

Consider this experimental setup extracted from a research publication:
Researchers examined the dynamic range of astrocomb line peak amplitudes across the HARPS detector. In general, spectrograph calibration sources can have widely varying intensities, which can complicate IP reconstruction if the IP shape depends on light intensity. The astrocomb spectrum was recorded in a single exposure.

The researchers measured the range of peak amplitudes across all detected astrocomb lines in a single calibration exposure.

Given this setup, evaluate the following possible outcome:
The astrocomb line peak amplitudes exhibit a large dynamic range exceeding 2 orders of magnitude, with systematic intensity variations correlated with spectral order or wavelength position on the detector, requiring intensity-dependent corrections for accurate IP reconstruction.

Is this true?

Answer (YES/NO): NO